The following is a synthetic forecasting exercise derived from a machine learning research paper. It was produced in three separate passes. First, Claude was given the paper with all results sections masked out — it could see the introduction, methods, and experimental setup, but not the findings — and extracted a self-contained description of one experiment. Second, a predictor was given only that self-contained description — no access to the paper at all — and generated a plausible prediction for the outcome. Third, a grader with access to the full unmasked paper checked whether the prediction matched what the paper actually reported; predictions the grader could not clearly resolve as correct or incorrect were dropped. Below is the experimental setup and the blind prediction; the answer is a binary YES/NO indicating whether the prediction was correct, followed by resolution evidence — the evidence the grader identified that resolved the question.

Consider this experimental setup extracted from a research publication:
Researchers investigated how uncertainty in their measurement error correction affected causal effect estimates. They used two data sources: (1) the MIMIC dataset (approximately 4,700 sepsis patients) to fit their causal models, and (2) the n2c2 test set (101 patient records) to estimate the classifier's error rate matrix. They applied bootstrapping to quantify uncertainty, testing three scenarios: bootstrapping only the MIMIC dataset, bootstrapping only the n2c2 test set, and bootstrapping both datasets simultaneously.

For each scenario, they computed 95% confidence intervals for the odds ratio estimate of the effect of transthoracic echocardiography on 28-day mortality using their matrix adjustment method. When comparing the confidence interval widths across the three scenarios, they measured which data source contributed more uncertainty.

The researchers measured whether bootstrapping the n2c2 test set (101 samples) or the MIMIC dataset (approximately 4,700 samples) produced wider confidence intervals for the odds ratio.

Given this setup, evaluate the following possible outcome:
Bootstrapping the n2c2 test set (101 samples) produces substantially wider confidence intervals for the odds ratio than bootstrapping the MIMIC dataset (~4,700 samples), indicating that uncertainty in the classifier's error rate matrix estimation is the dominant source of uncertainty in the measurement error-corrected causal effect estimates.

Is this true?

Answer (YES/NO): YES